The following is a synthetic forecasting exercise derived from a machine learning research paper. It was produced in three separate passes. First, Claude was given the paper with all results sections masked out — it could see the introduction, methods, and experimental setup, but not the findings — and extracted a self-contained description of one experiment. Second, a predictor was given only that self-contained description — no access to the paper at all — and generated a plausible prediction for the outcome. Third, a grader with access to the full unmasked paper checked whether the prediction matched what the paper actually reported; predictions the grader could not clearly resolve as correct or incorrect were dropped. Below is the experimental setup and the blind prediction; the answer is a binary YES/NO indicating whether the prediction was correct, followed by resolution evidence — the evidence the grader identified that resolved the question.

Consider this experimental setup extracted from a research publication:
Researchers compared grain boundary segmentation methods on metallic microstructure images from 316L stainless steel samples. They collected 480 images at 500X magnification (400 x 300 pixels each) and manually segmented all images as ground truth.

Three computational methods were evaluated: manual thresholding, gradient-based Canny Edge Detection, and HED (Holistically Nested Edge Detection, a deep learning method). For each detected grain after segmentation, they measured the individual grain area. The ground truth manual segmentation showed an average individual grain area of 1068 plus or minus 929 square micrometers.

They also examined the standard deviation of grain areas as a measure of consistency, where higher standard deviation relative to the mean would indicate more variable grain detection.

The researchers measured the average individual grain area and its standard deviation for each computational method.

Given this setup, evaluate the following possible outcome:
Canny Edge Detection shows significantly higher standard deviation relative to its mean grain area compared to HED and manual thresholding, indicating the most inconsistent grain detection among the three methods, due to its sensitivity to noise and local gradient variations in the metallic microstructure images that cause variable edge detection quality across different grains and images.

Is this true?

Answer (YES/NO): YES